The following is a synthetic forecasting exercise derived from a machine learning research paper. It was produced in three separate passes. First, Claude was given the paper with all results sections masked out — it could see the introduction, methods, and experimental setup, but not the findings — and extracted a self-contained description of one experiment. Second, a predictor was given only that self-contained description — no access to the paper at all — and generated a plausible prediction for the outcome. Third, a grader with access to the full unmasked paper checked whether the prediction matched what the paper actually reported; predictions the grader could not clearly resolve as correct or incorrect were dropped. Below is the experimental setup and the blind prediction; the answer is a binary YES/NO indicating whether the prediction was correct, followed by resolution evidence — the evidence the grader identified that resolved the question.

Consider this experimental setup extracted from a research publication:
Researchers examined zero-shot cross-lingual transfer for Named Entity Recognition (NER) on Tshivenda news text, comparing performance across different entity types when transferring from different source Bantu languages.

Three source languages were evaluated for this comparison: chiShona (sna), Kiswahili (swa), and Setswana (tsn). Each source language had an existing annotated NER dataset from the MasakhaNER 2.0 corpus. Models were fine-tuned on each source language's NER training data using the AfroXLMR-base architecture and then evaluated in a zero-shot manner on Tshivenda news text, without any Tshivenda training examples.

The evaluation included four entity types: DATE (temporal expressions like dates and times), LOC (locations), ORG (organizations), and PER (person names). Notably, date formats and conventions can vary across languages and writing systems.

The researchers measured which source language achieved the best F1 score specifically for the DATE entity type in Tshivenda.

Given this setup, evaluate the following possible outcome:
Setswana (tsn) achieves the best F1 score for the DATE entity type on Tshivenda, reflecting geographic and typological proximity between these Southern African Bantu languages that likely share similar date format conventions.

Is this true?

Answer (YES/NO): NO